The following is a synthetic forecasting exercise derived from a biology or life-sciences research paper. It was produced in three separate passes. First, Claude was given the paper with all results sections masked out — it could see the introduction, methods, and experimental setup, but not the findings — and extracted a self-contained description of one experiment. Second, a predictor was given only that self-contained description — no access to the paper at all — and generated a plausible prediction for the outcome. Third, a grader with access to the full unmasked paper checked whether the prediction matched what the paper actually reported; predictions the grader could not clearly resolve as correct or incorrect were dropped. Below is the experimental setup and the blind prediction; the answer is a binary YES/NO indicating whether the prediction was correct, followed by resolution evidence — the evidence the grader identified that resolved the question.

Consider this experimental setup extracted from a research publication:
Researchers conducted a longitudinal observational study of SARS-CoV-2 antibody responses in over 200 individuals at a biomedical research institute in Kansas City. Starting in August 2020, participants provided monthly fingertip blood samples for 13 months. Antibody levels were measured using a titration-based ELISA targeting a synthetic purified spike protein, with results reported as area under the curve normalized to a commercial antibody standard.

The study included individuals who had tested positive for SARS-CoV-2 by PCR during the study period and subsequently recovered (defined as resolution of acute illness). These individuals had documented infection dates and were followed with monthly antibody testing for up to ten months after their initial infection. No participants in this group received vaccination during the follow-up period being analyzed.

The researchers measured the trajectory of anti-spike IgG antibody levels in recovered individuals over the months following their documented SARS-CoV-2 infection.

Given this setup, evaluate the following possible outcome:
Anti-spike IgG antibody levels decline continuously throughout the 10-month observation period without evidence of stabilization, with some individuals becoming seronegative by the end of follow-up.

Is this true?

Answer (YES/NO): NO